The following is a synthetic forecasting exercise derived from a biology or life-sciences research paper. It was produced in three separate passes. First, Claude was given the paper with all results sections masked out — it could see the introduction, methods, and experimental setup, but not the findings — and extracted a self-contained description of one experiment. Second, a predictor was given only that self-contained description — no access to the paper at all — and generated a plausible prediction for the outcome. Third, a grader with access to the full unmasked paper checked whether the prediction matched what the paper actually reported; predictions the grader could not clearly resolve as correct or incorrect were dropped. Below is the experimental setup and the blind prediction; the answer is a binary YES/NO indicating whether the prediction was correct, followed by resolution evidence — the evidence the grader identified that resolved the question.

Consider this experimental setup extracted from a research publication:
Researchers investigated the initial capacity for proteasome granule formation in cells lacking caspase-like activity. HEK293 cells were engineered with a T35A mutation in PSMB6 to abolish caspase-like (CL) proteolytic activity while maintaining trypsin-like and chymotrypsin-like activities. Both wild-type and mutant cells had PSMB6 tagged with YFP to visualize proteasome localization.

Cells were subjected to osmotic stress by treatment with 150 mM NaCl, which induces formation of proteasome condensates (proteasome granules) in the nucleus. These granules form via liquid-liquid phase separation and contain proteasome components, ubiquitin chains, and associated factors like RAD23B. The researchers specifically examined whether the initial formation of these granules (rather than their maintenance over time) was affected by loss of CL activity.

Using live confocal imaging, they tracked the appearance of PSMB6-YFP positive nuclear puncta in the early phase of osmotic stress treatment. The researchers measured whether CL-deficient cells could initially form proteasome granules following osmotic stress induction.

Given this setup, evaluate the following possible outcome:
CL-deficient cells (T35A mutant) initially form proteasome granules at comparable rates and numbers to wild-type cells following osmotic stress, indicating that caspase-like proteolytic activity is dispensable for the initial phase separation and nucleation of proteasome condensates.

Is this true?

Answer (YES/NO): YES